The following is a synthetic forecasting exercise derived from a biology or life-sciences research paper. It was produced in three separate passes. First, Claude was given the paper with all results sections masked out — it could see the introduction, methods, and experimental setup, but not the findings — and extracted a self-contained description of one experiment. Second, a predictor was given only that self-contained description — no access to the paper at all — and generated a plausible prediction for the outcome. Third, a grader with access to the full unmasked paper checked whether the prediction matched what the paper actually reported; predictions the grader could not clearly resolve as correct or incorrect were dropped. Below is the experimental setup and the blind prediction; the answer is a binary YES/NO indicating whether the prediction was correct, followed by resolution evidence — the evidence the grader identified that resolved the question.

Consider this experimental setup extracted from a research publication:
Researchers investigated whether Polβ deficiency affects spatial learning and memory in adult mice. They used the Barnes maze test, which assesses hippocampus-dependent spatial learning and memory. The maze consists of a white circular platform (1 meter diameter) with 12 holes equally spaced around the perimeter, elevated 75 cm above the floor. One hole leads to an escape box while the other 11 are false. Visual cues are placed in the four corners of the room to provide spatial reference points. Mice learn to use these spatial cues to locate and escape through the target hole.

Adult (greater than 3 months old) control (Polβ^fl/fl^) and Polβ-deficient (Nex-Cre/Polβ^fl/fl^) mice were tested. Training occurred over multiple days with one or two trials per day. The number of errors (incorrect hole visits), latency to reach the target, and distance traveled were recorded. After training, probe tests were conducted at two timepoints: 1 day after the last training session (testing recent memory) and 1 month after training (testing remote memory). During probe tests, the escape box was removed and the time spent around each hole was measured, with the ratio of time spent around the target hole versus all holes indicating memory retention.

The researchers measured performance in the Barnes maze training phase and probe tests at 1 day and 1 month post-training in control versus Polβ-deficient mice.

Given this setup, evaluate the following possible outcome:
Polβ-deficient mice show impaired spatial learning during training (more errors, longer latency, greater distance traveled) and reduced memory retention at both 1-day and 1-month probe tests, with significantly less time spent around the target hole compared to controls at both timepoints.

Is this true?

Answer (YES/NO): YES